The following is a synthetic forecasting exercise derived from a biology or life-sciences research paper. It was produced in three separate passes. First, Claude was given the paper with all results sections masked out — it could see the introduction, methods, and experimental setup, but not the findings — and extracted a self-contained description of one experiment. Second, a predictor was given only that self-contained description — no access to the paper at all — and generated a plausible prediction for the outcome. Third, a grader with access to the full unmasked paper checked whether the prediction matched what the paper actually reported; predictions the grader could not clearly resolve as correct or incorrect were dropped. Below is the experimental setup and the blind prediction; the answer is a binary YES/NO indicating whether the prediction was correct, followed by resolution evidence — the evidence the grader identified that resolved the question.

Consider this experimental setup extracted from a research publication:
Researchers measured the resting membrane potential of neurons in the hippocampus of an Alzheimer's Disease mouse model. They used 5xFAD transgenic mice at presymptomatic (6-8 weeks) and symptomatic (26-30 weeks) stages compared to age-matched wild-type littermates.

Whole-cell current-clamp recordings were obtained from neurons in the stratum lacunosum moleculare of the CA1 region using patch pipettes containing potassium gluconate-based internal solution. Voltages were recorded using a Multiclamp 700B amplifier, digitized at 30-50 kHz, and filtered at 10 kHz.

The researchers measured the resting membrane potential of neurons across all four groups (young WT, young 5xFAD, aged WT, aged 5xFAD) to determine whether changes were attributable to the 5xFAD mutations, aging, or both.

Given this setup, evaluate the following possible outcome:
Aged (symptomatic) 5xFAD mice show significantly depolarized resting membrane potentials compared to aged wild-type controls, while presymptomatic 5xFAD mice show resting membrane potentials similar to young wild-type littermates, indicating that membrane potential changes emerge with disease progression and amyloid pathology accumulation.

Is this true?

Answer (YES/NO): NO